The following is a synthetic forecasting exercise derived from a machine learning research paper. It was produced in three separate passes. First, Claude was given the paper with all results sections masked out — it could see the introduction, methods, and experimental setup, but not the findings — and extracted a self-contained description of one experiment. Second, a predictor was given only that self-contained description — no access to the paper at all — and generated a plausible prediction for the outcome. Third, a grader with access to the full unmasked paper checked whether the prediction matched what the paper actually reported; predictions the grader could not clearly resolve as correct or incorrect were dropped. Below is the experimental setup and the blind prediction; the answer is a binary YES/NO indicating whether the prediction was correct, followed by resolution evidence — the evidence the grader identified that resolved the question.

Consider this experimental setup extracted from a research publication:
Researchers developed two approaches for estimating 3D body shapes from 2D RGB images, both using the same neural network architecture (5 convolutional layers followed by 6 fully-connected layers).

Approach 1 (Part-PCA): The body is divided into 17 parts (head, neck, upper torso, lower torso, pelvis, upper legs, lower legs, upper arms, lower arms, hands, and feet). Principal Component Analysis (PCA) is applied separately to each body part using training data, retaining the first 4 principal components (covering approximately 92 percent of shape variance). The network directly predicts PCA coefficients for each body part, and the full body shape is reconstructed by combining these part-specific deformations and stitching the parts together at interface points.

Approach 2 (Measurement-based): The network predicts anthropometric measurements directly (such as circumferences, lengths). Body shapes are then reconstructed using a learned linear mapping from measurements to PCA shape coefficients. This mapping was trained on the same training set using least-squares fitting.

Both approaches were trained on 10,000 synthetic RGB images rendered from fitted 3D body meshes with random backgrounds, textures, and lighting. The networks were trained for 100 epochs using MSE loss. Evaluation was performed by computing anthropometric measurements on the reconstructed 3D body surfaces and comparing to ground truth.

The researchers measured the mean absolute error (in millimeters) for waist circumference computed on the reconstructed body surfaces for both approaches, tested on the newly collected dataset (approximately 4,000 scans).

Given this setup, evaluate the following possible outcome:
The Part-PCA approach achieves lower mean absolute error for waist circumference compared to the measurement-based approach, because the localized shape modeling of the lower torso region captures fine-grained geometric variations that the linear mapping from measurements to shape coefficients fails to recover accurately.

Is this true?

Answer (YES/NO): NO